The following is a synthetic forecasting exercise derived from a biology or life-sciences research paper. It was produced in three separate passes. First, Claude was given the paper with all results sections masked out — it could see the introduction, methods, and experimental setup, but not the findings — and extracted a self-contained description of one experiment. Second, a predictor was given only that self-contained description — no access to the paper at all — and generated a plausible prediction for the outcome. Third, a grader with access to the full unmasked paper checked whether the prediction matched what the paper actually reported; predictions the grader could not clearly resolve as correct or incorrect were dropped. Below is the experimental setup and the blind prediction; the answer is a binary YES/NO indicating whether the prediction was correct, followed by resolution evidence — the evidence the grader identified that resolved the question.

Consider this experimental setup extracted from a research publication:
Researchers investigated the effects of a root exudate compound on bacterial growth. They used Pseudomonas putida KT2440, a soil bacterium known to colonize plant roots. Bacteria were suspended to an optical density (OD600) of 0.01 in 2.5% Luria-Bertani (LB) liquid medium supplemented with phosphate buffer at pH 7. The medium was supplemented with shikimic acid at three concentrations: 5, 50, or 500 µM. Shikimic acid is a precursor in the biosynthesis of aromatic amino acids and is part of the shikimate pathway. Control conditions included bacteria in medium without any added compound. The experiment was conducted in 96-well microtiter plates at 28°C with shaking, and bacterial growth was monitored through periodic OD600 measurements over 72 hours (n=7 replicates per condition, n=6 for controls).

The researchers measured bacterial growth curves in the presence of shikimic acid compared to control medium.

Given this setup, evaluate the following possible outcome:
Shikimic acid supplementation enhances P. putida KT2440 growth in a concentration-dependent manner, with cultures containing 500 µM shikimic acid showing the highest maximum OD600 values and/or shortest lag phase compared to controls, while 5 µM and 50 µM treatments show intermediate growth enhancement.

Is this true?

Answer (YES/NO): YES